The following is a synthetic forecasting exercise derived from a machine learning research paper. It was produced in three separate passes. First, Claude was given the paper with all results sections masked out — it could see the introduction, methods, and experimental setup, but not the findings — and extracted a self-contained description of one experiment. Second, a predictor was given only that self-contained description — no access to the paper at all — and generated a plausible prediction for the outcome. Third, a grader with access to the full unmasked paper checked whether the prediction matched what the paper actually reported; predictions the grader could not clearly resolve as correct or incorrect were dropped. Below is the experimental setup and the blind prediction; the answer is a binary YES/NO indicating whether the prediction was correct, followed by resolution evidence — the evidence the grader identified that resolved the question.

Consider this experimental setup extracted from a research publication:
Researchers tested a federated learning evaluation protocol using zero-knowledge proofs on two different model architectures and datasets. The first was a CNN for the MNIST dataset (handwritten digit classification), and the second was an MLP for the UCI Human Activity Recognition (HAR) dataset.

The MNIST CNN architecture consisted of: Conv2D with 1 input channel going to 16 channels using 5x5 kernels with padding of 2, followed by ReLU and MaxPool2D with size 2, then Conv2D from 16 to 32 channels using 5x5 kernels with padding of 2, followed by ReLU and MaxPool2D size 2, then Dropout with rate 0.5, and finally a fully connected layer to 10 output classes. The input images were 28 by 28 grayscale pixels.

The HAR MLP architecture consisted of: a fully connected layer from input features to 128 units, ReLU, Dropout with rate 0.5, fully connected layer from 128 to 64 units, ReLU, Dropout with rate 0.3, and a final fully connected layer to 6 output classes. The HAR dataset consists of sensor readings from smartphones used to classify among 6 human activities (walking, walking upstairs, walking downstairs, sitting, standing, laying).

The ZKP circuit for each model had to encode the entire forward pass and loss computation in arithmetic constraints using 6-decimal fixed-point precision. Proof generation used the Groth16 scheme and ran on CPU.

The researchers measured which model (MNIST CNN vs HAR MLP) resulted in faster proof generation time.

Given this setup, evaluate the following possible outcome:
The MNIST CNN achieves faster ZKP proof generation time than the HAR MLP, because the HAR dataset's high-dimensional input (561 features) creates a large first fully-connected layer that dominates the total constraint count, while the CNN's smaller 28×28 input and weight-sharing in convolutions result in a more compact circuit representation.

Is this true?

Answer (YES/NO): NO